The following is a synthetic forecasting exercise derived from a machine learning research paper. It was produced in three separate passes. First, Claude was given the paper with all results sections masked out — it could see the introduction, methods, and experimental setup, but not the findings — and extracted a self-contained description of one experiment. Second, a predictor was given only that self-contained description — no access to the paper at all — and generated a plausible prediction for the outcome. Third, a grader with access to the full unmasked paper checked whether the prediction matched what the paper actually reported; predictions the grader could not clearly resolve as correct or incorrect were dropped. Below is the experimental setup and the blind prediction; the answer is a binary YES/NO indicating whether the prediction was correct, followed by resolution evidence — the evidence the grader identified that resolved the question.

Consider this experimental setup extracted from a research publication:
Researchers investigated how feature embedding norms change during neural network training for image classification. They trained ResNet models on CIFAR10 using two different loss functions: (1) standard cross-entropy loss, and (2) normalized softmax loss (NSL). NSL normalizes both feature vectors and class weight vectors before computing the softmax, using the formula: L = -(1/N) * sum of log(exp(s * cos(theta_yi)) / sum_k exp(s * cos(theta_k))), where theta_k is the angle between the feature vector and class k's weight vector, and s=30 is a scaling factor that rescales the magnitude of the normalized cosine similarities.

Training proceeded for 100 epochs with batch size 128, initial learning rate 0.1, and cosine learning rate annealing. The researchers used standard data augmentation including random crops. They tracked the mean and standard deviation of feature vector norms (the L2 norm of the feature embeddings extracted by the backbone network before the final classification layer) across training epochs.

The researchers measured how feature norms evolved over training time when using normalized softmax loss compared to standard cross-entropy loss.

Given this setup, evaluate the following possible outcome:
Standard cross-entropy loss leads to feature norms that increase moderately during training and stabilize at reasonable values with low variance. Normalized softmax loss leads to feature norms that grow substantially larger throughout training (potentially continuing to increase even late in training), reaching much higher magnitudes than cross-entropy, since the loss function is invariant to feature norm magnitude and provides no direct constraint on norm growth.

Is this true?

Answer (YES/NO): NO